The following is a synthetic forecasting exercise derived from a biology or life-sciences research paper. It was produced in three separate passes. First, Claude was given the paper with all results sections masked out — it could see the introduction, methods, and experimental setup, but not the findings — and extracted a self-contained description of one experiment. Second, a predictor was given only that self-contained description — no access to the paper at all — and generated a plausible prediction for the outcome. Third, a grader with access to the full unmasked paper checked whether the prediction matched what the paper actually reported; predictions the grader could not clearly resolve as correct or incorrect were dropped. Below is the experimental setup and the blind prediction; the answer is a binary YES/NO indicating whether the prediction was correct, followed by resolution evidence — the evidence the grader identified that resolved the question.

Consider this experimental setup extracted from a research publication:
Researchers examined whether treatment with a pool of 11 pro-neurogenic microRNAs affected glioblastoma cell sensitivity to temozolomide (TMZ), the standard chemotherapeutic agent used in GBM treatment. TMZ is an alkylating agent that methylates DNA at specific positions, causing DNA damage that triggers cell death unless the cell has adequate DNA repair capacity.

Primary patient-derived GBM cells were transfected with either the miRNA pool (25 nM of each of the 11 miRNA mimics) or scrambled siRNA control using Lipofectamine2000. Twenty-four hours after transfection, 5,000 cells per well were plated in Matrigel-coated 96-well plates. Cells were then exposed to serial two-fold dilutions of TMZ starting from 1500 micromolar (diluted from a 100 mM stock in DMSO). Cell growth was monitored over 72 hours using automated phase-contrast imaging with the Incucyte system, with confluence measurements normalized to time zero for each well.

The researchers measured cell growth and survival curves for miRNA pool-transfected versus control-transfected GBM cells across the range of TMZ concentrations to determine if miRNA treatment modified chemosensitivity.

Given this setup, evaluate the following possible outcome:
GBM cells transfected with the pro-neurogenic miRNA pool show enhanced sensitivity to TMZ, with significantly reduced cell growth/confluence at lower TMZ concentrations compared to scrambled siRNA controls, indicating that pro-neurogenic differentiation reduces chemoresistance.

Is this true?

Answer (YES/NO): NO